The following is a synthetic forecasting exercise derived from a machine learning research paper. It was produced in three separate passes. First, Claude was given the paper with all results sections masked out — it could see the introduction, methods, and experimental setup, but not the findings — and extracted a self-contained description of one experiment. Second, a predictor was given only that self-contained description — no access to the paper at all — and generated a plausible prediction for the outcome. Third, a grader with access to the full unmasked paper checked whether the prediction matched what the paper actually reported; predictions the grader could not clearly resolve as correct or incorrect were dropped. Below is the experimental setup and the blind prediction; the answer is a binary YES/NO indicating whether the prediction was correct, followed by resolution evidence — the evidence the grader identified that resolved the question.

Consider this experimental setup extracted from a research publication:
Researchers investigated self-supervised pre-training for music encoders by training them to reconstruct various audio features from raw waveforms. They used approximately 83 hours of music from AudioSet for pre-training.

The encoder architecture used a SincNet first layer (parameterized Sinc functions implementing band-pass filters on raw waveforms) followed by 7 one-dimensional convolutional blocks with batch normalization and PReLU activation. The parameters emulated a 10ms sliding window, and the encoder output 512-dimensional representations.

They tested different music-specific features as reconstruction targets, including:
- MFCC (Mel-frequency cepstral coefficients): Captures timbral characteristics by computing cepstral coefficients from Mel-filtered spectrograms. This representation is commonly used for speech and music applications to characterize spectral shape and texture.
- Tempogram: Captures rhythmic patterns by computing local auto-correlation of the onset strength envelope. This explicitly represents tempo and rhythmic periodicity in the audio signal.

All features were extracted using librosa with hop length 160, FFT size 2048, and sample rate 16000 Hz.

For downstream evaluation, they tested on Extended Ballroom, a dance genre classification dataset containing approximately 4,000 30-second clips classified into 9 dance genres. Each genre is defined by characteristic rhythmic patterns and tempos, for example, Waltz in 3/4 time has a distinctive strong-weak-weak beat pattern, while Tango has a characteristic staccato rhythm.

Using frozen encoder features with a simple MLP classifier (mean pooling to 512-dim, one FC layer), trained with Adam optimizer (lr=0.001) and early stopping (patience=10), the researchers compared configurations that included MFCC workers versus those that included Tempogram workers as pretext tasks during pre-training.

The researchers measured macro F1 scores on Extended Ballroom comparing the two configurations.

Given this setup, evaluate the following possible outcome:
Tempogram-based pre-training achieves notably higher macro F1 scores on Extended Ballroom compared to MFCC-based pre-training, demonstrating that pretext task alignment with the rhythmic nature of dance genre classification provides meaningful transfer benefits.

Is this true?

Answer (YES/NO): YES